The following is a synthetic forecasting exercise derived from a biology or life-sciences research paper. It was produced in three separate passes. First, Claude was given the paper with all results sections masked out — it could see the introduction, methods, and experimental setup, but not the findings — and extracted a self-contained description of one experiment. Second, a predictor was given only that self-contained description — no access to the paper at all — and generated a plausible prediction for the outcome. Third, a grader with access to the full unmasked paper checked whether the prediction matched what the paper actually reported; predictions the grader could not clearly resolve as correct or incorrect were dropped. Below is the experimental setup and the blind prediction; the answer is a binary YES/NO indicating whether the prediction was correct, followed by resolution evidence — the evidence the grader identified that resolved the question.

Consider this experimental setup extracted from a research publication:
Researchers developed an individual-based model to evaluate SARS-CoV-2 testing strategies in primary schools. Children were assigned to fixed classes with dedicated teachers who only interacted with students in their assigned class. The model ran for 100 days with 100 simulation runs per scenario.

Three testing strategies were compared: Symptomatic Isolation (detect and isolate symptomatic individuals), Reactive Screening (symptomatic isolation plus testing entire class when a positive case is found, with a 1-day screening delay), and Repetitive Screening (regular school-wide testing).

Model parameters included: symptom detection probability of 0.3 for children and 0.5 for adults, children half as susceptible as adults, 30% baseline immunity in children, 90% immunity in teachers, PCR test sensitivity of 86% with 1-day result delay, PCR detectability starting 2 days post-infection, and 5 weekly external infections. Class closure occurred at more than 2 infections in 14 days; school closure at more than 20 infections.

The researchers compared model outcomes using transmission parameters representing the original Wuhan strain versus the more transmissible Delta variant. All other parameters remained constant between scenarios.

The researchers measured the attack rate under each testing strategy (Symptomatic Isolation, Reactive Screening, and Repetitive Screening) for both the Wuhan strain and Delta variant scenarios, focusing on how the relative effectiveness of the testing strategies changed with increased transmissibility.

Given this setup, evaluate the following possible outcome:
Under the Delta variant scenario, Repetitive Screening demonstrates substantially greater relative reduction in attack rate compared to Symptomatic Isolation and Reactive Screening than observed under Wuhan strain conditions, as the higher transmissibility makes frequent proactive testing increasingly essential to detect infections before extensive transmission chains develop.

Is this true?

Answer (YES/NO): YES